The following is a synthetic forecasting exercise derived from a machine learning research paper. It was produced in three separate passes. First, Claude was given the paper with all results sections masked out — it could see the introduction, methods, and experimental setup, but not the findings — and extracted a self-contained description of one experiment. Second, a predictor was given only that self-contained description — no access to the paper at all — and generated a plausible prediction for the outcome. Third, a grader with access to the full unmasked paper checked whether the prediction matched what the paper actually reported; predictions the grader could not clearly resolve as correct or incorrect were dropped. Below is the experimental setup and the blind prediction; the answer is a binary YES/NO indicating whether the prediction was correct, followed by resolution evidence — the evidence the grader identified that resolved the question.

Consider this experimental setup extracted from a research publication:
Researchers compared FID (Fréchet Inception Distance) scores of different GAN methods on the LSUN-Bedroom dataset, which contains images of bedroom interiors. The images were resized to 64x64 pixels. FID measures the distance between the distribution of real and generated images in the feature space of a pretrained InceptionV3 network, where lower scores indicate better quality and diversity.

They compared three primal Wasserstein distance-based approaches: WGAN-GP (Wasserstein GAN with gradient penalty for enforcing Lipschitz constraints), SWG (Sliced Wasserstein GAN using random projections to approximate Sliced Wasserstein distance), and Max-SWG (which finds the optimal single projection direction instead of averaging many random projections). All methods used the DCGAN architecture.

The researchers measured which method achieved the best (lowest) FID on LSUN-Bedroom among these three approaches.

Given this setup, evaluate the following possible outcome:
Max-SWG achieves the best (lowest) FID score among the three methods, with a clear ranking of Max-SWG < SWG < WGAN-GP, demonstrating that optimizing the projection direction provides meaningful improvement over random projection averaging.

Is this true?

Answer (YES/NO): NO